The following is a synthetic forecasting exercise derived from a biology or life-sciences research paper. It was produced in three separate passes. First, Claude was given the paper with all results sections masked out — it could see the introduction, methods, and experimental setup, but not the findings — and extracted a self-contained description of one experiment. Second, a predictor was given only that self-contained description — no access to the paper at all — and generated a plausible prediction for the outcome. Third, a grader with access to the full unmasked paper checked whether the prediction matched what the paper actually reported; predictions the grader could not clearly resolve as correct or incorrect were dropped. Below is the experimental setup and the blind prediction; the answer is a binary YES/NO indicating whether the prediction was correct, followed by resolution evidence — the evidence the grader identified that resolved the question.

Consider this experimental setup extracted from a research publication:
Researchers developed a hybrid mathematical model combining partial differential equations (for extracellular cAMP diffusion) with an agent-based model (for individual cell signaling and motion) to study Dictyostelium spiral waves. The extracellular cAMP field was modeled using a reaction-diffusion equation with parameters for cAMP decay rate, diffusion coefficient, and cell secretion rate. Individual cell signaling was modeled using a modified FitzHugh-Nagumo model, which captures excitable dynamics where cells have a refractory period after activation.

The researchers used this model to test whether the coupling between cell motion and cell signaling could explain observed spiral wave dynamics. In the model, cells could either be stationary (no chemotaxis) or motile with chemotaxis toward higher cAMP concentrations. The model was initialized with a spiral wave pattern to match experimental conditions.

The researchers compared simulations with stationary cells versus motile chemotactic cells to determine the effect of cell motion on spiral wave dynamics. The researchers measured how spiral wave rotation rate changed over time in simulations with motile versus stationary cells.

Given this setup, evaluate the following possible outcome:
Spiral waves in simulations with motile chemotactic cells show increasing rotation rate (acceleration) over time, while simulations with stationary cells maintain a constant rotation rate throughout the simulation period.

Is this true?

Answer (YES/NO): YES